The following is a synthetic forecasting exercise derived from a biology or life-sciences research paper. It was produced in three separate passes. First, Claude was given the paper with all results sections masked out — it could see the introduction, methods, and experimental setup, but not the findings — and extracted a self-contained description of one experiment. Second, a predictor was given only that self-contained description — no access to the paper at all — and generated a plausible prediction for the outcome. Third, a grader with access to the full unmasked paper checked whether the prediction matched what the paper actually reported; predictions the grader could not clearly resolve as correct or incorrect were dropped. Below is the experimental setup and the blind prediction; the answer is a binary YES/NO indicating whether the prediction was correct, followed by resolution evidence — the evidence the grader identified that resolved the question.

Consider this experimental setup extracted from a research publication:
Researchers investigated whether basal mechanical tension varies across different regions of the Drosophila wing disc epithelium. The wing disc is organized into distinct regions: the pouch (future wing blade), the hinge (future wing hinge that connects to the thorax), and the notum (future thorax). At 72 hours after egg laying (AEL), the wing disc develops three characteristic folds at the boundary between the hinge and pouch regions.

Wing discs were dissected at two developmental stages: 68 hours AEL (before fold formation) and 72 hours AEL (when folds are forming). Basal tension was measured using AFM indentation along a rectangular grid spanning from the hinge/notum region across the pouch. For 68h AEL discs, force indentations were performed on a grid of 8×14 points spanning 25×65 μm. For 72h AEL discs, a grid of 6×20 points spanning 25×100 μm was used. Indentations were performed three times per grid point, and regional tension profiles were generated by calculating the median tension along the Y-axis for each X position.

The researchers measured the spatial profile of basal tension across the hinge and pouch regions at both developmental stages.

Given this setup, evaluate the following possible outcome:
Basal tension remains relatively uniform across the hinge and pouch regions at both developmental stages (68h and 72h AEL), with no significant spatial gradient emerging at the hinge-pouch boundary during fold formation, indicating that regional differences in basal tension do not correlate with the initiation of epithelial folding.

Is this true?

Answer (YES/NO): NO